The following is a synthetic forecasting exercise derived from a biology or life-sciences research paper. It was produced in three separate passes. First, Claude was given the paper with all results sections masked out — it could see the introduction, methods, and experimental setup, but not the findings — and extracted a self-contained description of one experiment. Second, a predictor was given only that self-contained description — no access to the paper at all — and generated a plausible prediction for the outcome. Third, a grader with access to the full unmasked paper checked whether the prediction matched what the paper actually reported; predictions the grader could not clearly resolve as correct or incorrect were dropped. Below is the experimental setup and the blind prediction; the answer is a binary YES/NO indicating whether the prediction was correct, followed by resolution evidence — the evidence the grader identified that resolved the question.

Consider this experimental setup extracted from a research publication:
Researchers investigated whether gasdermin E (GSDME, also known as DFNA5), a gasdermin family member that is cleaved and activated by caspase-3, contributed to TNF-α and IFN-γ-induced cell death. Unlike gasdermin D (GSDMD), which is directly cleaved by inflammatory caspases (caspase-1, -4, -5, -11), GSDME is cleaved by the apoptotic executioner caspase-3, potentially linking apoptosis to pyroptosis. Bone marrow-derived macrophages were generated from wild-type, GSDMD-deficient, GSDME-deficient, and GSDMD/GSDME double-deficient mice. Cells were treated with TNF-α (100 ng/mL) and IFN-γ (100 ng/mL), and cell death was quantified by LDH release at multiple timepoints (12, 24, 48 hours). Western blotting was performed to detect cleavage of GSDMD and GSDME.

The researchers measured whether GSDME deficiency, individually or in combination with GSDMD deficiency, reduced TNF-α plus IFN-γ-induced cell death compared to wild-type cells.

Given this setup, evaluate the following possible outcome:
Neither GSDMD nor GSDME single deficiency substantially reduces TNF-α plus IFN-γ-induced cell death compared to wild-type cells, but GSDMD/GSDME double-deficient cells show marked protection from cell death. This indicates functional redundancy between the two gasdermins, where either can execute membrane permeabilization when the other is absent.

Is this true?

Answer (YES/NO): NO